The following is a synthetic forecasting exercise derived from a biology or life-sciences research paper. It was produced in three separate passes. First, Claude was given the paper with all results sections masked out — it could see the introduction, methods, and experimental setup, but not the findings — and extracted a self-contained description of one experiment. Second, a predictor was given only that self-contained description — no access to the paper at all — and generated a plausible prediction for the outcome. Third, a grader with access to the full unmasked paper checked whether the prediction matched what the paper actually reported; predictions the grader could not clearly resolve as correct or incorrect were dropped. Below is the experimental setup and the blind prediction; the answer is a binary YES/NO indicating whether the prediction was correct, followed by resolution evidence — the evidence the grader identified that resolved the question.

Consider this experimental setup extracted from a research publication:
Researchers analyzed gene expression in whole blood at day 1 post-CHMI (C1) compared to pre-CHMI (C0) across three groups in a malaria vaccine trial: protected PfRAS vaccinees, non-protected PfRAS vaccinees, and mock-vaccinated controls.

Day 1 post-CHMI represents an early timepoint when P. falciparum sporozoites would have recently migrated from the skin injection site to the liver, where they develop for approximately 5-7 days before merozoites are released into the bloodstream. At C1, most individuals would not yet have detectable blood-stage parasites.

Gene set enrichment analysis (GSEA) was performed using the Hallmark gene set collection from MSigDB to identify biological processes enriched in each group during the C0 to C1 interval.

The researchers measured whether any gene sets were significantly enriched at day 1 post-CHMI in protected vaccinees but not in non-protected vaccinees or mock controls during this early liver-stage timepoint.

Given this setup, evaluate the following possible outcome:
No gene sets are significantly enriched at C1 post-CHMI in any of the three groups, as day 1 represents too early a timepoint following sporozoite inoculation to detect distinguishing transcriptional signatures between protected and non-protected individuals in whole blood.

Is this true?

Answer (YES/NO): NO